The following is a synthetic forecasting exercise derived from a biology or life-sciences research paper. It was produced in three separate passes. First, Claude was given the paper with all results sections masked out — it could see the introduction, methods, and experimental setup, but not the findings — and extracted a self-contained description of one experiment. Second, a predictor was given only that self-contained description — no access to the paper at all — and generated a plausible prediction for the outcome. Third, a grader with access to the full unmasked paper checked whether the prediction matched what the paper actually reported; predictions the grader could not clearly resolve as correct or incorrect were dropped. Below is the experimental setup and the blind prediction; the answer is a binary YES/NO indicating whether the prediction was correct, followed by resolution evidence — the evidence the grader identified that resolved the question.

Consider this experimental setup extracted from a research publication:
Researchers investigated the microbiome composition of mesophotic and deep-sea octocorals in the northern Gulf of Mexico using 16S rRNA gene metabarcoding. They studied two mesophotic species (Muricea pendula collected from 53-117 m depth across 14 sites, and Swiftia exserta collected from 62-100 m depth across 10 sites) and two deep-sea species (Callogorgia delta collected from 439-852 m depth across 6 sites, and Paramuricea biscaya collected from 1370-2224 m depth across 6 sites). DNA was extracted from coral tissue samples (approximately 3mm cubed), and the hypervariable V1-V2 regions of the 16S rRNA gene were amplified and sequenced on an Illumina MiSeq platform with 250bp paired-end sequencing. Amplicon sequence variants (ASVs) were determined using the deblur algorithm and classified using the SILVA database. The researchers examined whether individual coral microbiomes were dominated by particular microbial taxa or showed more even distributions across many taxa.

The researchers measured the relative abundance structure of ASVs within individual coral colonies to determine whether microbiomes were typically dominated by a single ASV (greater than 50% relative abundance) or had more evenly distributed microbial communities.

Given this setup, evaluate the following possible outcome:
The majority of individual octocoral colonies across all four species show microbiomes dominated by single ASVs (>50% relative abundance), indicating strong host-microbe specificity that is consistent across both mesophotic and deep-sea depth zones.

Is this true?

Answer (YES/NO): NO